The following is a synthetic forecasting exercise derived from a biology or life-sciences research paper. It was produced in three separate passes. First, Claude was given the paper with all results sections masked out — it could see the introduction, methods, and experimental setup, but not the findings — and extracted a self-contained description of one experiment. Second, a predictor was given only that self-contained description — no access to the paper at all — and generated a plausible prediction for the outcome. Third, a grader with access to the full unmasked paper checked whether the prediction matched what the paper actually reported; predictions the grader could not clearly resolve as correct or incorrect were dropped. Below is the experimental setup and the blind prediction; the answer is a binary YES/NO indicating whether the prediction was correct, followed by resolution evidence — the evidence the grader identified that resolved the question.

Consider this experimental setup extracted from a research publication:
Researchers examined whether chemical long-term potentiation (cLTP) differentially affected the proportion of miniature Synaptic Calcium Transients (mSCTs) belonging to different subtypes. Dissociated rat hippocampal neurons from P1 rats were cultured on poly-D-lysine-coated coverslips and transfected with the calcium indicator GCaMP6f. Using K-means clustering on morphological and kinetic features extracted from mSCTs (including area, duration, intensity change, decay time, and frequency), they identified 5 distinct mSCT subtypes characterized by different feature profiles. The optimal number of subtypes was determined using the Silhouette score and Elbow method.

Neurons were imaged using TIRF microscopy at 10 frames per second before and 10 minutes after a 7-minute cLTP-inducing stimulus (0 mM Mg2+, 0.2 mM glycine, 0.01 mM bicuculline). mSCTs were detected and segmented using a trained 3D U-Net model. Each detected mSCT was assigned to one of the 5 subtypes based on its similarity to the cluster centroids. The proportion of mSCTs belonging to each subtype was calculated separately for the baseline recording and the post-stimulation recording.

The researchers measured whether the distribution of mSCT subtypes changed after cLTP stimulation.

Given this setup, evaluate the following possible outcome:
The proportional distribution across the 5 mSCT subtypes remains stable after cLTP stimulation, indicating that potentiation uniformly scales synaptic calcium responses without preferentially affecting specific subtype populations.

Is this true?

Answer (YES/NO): NO